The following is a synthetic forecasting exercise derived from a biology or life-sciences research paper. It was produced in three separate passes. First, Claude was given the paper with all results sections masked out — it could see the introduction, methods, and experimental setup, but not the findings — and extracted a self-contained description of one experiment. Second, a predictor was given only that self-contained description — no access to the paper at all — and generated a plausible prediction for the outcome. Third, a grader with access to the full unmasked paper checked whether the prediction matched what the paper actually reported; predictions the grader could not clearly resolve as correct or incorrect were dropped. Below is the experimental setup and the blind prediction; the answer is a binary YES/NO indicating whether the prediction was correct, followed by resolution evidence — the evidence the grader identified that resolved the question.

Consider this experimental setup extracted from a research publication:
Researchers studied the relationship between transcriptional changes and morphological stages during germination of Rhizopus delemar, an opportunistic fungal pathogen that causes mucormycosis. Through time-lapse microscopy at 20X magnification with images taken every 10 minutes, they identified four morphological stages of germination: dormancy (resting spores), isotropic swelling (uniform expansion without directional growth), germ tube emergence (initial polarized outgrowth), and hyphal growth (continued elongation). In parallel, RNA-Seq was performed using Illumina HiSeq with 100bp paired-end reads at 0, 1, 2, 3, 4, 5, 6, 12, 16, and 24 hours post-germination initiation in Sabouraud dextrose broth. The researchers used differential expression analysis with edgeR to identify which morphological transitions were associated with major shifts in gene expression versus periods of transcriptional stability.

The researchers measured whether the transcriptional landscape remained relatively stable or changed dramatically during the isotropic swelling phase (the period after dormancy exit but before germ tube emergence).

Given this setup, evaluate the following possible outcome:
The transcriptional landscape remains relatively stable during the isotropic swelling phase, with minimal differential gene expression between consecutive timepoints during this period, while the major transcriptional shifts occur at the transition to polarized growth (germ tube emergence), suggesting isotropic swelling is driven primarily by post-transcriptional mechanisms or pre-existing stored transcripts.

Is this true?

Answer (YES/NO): NO